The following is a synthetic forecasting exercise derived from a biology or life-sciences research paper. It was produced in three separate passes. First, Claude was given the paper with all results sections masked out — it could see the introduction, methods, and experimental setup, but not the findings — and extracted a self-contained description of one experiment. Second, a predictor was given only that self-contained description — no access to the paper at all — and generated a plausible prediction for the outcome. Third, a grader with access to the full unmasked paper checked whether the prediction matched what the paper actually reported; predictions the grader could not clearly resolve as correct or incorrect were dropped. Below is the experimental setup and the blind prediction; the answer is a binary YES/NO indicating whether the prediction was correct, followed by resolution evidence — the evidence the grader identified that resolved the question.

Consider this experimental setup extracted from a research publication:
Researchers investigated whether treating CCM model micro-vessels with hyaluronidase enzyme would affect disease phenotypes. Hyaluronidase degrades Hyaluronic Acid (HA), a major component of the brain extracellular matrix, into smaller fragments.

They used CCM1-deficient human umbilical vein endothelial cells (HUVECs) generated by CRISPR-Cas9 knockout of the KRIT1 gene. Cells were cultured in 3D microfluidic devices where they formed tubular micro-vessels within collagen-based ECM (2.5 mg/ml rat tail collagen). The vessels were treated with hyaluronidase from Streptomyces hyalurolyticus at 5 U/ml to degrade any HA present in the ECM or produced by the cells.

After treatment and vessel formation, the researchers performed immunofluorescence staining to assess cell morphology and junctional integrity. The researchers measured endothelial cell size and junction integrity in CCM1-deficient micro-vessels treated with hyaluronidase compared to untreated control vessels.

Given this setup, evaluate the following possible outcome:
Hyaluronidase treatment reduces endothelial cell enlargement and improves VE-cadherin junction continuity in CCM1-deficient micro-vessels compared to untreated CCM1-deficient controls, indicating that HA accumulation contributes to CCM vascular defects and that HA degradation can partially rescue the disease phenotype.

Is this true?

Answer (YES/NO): NO